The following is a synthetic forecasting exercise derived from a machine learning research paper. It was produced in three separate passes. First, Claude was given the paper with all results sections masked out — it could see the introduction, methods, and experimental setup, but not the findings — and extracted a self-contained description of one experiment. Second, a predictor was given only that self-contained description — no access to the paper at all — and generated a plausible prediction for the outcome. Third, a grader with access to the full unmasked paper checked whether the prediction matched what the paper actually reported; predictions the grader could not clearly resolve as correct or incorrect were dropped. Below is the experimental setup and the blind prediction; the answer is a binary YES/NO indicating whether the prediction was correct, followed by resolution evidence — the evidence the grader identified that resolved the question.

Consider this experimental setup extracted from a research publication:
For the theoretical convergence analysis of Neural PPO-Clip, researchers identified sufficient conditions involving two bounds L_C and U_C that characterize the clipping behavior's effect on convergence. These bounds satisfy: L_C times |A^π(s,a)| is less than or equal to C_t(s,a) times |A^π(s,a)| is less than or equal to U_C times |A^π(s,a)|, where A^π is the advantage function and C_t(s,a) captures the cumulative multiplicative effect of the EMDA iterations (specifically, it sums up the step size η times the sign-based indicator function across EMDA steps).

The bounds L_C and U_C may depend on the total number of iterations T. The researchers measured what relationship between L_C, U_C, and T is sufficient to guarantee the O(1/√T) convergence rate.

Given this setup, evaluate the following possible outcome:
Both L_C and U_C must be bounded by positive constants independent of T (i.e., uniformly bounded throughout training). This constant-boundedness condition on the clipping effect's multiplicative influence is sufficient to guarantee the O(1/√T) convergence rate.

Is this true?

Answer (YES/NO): NO